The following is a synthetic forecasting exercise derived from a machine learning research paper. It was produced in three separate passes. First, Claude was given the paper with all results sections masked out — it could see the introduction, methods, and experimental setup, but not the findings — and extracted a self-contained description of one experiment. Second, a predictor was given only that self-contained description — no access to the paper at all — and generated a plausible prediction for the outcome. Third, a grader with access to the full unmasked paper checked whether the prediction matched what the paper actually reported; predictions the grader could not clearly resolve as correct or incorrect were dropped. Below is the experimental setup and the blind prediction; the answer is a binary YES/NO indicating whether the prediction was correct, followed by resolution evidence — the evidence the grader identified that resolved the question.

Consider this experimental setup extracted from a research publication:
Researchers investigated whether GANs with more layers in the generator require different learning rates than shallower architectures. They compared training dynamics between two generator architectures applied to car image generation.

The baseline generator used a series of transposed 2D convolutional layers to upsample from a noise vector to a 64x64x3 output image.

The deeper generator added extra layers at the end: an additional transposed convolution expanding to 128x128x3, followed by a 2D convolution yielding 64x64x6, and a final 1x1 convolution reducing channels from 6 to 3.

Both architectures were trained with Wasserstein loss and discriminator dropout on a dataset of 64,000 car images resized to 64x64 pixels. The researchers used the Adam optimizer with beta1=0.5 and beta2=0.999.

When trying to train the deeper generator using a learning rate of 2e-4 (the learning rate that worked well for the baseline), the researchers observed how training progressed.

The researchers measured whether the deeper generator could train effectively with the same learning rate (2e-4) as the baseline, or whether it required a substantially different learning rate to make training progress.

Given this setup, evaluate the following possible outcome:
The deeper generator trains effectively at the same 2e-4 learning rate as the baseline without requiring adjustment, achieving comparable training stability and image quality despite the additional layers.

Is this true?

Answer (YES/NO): NO